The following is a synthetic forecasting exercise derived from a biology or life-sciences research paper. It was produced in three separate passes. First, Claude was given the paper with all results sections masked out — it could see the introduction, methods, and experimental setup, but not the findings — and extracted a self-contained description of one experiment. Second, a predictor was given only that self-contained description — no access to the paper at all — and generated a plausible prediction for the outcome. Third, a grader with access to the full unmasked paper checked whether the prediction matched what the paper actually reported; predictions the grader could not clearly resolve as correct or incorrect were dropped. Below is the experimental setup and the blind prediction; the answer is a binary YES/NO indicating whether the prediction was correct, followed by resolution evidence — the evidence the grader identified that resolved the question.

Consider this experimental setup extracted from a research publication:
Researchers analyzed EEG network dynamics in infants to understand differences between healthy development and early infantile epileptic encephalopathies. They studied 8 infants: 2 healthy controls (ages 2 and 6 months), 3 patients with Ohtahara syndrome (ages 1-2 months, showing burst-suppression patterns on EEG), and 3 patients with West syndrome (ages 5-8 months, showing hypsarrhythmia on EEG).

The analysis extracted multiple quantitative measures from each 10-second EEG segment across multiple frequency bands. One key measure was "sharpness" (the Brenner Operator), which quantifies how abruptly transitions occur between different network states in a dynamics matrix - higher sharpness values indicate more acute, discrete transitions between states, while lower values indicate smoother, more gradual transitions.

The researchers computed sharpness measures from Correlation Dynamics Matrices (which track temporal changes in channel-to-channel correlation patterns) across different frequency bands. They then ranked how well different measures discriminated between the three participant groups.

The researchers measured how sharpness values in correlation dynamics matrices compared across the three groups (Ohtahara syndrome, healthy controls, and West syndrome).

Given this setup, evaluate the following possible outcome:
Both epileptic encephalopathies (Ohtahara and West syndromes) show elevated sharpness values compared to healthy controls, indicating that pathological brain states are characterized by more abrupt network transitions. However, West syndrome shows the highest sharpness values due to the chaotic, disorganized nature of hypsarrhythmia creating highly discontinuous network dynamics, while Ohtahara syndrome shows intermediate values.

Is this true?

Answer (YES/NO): NO